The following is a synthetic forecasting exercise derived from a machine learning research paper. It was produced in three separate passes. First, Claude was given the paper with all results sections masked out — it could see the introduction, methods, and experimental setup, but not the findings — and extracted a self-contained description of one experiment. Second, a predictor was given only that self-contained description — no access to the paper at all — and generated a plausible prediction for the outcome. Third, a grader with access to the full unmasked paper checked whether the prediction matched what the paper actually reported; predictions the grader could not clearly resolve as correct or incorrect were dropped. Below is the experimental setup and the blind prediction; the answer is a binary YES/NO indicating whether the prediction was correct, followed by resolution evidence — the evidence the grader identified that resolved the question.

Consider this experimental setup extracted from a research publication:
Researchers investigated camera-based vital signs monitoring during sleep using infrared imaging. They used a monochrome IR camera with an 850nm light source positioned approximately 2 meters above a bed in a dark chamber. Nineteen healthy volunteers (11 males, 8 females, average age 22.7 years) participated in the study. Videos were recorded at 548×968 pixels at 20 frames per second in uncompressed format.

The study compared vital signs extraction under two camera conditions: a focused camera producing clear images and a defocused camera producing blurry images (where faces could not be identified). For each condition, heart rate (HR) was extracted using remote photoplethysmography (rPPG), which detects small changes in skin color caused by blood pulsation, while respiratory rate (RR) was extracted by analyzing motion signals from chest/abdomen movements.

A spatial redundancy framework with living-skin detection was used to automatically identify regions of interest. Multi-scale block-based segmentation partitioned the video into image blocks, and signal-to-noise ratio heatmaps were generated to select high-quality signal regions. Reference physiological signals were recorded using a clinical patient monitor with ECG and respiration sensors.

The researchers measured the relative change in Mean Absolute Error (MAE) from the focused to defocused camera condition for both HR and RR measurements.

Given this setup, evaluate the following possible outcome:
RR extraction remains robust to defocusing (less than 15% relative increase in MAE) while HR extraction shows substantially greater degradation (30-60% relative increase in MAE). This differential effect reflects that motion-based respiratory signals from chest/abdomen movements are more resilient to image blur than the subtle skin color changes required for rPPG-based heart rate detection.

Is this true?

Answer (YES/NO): NO